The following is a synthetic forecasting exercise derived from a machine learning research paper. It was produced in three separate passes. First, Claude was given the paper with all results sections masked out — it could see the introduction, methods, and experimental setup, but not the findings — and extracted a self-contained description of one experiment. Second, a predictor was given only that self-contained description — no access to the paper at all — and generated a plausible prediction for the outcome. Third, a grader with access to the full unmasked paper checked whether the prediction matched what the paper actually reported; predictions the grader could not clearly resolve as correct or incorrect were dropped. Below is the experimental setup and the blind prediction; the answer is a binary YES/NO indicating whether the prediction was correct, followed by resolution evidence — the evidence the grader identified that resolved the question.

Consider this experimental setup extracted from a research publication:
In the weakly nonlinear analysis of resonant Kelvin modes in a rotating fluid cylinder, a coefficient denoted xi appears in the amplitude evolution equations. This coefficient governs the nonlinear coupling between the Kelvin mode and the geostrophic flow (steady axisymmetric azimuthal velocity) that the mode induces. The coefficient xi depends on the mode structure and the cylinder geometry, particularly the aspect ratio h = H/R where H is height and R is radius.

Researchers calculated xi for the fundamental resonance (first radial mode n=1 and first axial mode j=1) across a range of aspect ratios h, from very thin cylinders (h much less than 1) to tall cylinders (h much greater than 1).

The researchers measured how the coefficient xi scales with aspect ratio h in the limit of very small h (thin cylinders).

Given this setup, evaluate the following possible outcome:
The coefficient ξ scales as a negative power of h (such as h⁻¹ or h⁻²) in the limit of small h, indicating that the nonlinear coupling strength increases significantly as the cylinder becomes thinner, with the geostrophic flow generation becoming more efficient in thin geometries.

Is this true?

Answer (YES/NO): YES